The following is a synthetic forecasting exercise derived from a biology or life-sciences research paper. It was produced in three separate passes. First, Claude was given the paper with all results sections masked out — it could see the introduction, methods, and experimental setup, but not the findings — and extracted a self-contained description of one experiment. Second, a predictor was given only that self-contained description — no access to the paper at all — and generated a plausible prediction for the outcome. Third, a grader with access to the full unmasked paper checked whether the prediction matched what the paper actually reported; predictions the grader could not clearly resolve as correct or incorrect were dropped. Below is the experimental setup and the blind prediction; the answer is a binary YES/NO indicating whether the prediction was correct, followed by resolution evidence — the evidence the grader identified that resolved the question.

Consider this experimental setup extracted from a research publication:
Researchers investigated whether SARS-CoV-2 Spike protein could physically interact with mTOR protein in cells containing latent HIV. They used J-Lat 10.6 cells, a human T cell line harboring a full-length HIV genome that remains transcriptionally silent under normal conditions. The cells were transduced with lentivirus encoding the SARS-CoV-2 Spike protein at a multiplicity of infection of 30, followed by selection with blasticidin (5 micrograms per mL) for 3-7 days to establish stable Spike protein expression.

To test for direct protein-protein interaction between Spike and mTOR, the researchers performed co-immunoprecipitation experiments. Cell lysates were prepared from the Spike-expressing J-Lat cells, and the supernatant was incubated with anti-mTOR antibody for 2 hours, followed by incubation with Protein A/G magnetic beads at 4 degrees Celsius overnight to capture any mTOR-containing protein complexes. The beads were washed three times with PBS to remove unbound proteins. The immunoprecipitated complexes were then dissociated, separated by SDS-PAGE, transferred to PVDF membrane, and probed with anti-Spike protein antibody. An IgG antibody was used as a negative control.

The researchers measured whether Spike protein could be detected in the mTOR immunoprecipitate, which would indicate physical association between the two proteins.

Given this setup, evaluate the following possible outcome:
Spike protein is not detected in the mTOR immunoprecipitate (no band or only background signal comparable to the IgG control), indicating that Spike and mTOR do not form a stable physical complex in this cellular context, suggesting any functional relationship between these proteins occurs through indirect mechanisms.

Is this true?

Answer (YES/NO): NO